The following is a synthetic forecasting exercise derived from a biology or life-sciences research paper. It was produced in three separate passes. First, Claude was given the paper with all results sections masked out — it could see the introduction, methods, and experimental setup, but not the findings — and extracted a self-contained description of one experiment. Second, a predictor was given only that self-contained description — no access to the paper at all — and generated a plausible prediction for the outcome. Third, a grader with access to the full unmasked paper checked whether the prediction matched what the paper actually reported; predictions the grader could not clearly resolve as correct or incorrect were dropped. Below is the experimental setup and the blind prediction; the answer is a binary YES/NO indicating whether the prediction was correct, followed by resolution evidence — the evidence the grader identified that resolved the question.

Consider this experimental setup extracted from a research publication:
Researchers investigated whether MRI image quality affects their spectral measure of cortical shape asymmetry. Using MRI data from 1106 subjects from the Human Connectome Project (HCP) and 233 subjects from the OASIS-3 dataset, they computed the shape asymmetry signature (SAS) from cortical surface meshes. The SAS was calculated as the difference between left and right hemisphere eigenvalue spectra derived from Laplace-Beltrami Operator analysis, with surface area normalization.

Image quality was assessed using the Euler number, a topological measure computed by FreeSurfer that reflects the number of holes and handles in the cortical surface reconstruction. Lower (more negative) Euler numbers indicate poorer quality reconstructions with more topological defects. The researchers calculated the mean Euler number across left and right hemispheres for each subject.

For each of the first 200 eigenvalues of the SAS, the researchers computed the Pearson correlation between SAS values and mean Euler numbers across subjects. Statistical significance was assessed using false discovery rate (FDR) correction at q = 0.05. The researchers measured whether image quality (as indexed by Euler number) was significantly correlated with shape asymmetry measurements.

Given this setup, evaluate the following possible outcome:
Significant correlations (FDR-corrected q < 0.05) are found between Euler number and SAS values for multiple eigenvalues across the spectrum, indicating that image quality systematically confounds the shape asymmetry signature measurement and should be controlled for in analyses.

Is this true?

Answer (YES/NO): NO